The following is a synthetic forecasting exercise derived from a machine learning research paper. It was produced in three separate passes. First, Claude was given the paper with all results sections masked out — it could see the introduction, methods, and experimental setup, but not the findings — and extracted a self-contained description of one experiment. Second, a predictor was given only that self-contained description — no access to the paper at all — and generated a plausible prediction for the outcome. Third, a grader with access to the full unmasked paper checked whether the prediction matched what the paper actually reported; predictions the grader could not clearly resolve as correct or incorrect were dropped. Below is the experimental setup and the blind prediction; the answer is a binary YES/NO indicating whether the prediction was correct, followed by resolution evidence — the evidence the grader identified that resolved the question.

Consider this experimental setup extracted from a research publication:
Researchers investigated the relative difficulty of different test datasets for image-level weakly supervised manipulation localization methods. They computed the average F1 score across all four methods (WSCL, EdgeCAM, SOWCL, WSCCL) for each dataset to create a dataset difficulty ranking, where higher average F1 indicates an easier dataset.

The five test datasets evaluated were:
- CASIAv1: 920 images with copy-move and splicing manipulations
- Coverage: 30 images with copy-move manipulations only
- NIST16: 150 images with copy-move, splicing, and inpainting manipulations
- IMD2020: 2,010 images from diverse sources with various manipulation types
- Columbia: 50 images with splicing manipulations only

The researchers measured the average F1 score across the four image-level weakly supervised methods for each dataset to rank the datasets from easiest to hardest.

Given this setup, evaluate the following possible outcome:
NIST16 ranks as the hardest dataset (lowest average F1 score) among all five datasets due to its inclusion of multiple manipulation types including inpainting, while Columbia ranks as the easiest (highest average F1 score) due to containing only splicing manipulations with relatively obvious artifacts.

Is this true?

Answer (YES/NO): YES